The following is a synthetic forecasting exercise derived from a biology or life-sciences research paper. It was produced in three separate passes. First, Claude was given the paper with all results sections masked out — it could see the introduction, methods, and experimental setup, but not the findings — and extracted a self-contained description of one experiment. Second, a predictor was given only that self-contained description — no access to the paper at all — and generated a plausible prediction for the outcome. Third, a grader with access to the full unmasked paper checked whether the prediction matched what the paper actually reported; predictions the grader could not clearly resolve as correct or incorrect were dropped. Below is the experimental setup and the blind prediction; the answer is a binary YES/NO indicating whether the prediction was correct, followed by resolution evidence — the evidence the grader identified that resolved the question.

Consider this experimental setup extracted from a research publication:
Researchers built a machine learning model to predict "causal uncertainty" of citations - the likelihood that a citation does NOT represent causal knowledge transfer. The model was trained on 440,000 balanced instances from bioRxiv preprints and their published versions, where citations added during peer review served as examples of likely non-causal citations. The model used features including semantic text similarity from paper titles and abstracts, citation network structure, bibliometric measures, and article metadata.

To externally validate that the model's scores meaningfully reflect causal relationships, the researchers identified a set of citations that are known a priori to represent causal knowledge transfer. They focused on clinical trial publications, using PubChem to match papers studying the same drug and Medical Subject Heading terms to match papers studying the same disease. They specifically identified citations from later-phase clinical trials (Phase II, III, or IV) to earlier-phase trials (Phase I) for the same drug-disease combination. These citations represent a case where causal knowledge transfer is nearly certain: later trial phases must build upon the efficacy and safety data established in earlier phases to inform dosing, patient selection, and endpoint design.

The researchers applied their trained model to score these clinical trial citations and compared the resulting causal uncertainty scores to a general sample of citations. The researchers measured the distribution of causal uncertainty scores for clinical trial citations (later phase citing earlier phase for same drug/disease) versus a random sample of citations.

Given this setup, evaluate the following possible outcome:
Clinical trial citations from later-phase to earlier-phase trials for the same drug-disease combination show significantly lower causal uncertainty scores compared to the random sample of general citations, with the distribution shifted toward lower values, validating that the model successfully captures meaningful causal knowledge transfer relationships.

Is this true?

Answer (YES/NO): YES